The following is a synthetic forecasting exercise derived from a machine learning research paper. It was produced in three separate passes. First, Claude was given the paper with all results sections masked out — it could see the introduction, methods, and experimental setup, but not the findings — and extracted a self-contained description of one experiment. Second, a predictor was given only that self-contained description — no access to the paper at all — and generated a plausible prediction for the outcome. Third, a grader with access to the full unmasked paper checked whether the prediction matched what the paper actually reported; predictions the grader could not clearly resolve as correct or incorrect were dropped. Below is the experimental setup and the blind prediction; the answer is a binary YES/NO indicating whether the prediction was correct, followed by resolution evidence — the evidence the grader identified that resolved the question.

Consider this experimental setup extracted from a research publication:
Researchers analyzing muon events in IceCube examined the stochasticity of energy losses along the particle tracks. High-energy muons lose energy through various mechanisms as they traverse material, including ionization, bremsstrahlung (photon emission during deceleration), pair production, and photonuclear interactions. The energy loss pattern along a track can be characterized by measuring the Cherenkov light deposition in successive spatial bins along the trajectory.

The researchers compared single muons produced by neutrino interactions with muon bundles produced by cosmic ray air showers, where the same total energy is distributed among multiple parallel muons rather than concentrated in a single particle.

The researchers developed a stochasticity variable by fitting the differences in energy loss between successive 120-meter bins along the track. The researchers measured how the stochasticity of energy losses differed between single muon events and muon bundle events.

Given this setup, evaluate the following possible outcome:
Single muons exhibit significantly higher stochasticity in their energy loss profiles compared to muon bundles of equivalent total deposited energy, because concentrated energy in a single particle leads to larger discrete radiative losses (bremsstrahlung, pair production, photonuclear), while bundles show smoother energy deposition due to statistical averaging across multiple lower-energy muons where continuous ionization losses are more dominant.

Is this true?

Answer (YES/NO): YES